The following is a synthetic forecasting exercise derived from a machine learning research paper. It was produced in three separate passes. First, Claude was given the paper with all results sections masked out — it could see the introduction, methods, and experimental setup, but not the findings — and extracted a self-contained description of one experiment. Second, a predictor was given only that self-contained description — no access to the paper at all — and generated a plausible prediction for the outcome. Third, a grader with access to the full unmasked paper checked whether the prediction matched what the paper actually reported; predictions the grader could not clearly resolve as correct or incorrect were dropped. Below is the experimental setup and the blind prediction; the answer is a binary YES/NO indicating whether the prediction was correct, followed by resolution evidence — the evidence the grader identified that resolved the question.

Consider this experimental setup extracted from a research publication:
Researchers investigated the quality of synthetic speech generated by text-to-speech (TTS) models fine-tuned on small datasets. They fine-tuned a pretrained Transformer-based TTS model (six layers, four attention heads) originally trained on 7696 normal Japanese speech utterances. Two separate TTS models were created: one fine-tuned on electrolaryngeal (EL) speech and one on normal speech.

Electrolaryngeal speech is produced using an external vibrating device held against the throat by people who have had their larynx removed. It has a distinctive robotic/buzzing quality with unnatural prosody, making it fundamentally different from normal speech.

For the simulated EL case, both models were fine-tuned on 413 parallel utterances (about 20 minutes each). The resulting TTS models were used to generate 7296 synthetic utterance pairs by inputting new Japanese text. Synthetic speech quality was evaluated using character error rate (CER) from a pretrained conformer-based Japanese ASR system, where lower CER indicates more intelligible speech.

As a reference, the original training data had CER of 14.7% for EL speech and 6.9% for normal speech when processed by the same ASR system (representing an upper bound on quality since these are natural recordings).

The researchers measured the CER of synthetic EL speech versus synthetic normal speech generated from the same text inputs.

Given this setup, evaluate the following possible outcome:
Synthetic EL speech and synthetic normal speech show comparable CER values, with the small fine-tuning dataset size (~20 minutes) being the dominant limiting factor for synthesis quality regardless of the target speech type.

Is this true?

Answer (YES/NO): NO